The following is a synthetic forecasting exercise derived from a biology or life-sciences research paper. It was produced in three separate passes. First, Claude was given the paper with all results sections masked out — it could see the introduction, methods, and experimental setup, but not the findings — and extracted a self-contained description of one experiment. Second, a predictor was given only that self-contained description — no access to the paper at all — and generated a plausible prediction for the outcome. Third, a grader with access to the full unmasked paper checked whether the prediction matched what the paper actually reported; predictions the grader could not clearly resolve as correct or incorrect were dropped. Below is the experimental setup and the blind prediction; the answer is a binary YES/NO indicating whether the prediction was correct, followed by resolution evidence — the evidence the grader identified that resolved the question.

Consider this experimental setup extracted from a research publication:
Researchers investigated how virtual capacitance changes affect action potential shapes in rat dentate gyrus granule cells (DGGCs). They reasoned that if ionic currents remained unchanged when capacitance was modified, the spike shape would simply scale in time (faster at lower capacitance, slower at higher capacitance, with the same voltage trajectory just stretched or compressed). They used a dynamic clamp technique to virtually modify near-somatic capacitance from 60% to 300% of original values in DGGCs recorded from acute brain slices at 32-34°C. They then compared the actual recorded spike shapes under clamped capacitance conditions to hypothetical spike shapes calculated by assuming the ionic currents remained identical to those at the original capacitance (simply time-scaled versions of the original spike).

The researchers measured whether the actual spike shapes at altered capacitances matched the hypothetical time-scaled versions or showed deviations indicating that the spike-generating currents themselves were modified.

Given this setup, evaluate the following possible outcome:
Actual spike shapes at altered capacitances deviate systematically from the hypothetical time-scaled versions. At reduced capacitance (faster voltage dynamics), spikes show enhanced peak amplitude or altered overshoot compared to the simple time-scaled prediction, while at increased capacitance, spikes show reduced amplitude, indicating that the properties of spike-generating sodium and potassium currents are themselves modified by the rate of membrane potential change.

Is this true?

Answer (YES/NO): NO